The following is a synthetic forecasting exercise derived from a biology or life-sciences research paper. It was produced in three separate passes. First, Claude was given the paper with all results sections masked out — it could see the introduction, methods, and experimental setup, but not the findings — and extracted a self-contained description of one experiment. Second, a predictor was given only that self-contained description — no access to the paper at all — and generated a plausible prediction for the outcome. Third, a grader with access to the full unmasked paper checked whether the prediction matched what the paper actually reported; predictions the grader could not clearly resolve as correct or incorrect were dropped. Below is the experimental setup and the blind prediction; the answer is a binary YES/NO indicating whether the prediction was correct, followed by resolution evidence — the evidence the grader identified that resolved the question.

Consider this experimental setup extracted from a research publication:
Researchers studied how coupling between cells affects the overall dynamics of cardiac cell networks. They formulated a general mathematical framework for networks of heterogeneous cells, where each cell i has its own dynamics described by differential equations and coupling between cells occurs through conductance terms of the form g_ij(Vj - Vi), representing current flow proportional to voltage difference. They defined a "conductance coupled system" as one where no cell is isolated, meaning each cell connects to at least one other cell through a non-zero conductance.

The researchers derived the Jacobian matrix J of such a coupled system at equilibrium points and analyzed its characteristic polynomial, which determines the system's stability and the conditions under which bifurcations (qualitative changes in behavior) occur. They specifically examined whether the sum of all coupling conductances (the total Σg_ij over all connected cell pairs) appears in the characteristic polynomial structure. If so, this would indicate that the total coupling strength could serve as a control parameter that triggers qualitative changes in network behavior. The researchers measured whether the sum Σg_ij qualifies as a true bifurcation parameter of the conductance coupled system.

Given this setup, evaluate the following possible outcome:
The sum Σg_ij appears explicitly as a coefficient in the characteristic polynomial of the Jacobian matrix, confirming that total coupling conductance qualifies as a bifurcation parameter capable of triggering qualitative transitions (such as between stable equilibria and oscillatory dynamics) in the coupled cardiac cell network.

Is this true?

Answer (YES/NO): YES